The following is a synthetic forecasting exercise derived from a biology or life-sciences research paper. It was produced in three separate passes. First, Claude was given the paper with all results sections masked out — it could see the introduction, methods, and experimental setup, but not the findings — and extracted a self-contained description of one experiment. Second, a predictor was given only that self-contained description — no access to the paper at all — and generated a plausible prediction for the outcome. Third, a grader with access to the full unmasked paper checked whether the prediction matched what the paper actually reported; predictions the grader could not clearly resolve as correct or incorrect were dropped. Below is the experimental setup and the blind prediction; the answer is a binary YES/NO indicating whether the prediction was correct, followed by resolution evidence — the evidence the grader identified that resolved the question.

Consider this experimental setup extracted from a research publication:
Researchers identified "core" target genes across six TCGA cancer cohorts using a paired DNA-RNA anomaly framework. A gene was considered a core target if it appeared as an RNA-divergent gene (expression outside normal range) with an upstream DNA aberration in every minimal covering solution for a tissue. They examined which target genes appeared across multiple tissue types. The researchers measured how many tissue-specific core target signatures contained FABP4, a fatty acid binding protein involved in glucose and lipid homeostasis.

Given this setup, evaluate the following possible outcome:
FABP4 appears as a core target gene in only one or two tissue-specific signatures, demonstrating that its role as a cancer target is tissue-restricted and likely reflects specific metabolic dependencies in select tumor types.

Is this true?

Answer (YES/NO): NO